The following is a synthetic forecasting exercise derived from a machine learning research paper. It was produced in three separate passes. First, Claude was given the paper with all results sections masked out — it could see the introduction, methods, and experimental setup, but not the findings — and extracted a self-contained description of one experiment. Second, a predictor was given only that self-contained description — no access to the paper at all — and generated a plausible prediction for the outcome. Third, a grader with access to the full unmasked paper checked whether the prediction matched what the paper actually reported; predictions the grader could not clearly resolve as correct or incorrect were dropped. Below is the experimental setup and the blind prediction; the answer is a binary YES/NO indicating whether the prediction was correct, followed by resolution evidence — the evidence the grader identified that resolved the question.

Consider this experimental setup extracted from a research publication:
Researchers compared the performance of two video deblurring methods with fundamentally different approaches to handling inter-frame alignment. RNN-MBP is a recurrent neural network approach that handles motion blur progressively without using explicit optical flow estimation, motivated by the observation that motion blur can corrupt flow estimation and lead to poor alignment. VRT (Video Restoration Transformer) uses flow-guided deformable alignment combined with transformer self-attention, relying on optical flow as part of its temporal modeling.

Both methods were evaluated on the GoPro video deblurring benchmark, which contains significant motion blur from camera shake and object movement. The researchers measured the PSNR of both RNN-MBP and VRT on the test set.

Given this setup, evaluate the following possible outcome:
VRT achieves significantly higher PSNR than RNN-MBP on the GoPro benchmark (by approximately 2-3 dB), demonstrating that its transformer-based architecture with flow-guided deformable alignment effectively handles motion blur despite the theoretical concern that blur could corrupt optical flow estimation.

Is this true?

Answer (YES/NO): NO